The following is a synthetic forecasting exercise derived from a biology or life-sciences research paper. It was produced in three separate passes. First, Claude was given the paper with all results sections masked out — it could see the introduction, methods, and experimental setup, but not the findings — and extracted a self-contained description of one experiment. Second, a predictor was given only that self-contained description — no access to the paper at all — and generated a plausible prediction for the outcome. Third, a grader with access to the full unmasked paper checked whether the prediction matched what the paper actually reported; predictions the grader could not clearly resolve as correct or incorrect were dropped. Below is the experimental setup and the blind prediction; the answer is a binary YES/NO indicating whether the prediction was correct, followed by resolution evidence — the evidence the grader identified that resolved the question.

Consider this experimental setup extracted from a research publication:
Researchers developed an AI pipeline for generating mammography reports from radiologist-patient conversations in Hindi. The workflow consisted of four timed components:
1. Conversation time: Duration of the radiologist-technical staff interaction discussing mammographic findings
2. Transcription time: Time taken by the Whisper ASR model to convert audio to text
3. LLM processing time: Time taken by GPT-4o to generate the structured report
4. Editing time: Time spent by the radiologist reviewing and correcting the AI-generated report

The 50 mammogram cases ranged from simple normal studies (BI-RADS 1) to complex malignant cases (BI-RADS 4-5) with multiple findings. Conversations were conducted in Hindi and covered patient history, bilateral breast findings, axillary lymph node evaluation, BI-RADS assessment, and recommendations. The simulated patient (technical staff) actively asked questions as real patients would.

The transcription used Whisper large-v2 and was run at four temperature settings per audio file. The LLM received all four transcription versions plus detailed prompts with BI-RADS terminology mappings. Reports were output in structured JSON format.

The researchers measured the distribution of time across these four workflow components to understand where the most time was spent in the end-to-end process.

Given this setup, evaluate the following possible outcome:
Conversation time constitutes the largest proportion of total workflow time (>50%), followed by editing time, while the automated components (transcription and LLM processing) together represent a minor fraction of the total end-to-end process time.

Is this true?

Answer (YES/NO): NO